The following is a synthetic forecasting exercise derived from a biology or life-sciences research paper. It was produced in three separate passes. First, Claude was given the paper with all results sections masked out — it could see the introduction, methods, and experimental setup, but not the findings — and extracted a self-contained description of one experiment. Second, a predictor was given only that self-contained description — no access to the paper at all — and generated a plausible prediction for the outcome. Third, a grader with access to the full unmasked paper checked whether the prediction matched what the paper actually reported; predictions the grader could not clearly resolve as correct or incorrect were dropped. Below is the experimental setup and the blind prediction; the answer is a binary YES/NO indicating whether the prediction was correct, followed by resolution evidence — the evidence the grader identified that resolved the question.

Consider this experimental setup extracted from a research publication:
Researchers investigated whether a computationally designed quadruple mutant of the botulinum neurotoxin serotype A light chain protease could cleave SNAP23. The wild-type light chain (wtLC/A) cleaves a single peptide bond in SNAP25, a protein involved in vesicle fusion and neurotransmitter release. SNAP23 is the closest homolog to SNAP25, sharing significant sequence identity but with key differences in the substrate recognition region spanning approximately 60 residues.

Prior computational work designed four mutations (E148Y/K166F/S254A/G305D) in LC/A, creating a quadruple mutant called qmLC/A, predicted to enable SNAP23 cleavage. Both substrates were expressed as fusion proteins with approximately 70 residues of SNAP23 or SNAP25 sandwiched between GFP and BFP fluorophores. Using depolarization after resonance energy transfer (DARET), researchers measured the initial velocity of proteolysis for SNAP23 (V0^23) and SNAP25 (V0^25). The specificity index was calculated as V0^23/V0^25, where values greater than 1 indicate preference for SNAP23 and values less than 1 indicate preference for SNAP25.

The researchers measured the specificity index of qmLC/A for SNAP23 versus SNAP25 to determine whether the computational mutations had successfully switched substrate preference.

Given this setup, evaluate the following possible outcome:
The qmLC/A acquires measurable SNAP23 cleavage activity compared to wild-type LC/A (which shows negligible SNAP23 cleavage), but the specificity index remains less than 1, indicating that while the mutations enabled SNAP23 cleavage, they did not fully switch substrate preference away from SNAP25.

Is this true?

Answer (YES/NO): YES